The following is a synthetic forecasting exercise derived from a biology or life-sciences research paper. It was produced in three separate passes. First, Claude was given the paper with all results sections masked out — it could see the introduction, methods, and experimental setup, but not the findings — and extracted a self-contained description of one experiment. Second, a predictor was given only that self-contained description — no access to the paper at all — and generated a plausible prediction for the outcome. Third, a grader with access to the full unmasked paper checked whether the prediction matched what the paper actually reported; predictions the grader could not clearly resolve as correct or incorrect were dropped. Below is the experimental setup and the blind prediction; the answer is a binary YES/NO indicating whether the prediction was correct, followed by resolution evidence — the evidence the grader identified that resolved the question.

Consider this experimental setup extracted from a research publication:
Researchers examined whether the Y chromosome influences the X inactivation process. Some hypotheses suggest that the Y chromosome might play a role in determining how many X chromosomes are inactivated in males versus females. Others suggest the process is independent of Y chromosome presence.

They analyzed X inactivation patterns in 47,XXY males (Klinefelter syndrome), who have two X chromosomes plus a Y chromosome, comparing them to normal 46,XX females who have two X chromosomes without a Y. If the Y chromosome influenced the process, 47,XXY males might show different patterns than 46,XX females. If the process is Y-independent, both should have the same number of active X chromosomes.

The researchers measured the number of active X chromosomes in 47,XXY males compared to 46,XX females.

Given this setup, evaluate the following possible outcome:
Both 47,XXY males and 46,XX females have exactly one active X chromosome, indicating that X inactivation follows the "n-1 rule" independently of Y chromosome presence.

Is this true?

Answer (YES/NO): YES